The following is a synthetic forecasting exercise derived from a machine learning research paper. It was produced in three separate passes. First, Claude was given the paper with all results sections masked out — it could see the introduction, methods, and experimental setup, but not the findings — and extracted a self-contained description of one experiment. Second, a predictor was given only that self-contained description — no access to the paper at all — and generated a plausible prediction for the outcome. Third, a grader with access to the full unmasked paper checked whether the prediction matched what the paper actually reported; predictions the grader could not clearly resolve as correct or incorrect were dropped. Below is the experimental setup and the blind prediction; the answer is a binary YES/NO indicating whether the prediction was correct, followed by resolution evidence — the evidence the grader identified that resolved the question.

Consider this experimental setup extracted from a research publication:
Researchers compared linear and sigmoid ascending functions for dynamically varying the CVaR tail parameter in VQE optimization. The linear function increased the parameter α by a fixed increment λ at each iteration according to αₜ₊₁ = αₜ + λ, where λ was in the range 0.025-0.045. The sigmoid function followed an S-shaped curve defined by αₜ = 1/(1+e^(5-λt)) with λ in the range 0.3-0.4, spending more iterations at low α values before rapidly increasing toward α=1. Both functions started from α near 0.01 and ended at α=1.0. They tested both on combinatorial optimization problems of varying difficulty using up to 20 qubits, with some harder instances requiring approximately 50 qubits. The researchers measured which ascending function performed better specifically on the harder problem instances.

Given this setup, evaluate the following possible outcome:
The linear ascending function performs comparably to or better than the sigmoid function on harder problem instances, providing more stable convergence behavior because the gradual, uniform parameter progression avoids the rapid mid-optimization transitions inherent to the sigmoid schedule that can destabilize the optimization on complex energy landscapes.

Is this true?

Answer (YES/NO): NO